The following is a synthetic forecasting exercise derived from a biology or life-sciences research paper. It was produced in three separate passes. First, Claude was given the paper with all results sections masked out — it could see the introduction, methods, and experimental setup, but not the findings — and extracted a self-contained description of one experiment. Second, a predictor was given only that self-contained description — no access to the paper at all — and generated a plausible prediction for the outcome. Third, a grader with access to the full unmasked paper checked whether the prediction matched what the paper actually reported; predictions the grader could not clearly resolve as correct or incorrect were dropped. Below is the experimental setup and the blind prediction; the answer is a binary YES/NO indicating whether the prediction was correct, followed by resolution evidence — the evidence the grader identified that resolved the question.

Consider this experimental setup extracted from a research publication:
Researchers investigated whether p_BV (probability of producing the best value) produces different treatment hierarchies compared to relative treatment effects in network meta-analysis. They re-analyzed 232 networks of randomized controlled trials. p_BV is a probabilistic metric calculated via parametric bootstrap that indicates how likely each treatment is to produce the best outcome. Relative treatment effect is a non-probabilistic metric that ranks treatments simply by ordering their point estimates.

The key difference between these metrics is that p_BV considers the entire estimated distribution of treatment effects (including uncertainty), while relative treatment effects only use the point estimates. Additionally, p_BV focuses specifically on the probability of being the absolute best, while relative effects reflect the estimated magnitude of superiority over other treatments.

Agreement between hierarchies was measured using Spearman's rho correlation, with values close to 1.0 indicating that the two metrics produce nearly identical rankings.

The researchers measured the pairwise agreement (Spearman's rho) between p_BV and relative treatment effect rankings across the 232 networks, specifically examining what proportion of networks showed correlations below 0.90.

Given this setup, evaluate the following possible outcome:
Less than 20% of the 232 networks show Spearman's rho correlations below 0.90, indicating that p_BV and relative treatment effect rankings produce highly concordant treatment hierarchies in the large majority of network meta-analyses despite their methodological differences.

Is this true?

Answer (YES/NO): NO